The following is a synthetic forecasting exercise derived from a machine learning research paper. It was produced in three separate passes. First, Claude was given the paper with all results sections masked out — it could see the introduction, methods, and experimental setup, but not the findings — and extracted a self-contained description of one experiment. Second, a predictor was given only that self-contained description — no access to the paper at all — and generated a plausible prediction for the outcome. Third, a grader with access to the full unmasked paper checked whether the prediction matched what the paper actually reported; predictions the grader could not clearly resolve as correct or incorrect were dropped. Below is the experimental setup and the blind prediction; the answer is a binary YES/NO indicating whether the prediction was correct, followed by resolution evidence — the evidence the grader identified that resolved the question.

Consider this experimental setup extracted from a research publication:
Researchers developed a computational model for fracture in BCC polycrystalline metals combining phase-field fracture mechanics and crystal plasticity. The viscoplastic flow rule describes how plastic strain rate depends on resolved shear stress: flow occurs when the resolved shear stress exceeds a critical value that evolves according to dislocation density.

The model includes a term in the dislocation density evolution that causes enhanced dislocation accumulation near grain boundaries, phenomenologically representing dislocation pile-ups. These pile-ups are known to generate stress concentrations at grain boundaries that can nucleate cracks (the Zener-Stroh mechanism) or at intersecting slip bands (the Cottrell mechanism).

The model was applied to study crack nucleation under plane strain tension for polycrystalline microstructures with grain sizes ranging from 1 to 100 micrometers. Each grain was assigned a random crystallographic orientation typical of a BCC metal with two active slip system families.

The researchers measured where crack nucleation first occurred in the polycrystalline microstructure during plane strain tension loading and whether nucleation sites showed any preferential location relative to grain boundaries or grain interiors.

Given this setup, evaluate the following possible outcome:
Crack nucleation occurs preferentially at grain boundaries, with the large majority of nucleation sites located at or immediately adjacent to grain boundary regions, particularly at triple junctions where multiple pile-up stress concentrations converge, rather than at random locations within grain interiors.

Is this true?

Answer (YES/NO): YES